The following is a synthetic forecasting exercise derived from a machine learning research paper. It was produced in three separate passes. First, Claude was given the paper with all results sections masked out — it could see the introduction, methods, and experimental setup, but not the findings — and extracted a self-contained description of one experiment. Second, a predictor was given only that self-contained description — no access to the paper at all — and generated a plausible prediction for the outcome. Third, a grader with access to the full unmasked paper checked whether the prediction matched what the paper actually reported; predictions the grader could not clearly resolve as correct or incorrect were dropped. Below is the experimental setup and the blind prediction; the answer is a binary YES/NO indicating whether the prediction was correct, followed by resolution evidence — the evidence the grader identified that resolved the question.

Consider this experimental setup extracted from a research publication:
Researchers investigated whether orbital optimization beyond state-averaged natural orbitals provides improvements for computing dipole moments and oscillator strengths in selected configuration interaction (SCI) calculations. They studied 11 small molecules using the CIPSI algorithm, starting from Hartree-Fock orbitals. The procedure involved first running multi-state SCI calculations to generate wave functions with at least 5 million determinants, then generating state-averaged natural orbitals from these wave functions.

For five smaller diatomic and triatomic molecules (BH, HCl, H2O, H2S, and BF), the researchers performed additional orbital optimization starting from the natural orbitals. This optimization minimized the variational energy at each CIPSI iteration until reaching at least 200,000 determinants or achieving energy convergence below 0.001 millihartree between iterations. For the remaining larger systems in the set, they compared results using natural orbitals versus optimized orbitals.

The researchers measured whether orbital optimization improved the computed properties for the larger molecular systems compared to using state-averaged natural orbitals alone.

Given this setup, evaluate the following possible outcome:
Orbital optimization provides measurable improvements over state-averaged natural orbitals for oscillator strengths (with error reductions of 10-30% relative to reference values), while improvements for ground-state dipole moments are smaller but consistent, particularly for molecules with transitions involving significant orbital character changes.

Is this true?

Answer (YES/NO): NO